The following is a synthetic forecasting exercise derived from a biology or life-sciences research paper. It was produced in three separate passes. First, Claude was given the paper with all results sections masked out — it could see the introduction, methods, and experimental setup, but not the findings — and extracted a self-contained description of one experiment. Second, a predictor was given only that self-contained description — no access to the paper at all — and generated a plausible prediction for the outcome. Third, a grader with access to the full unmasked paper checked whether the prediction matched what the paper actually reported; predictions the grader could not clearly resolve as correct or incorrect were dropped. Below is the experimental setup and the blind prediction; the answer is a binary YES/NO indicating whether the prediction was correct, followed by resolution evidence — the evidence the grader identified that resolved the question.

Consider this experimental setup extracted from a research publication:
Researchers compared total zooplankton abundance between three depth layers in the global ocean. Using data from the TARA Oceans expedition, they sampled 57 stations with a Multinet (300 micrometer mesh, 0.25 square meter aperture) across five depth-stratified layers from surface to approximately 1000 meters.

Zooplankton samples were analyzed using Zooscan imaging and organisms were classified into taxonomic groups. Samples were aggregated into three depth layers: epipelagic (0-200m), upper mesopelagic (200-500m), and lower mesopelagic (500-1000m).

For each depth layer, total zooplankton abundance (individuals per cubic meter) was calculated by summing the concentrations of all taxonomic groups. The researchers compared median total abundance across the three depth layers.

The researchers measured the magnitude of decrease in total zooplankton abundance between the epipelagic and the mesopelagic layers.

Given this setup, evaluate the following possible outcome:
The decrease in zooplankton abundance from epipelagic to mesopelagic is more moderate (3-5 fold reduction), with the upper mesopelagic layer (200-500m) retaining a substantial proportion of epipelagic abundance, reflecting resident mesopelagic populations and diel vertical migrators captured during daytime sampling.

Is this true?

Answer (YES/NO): NO